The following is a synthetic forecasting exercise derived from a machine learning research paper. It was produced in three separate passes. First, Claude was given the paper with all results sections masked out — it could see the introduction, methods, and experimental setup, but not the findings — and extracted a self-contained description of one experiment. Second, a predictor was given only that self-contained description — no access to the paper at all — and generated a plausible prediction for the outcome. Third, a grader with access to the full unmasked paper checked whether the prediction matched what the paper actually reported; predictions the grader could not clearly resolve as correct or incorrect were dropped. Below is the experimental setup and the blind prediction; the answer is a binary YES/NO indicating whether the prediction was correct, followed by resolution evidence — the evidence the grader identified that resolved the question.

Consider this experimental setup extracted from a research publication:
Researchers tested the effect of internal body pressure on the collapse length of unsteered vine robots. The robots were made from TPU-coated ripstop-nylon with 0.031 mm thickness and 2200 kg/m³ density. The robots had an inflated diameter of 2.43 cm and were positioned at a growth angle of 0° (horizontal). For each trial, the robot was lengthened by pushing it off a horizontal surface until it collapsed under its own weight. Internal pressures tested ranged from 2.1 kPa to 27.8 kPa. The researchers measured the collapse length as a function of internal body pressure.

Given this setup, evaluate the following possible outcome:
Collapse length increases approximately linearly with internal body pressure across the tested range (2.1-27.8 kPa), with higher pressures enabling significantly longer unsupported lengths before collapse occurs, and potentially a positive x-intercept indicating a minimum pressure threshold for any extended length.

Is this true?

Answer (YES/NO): NO